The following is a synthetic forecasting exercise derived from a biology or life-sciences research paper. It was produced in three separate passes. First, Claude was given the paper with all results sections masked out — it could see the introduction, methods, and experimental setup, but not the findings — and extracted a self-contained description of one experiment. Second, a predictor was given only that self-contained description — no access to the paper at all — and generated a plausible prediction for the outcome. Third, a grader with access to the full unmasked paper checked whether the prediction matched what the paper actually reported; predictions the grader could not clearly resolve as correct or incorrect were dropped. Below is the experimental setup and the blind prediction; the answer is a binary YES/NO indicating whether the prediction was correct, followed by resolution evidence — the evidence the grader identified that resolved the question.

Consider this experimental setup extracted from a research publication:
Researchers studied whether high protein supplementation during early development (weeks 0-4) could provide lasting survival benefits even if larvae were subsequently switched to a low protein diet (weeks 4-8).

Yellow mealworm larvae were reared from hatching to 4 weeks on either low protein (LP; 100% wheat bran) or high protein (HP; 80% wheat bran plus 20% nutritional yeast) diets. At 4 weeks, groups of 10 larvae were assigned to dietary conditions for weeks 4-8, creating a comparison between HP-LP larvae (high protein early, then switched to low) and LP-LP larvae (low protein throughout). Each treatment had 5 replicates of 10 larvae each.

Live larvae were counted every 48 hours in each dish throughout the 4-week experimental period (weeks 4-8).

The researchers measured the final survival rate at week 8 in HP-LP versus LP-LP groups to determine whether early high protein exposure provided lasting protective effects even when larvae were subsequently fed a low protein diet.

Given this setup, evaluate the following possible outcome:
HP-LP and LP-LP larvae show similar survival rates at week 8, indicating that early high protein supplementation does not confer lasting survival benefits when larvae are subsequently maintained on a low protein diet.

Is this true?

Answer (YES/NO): NO